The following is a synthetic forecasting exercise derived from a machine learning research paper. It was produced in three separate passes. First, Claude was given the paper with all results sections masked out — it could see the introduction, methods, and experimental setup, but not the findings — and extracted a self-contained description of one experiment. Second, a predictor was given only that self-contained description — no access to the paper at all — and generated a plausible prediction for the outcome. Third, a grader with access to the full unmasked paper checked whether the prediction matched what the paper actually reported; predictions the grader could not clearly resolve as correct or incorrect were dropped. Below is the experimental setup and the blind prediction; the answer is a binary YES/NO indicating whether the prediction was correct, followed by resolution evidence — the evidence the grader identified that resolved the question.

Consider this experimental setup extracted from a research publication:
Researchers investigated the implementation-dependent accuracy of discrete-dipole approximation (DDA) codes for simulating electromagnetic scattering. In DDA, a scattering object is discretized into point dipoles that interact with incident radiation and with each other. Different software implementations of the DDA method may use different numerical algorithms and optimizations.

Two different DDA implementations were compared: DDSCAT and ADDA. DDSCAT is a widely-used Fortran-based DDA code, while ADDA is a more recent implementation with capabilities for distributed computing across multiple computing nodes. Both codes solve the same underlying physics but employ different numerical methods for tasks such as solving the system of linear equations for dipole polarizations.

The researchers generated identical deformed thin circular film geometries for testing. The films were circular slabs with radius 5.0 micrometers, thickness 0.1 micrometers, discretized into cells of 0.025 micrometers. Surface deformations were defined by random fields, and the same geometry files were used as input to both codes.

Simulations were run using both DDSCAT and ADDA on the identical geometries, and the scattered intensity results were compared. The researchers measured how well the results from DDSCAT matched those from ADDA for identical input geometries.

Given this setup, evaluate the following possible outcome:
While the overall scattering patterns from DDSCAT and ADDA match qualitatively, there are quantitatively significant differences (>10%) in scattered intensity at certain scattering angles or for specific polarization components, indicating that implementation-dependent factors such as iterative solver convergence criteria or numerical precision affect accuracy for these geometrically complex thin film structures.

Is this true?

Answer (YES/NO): NO